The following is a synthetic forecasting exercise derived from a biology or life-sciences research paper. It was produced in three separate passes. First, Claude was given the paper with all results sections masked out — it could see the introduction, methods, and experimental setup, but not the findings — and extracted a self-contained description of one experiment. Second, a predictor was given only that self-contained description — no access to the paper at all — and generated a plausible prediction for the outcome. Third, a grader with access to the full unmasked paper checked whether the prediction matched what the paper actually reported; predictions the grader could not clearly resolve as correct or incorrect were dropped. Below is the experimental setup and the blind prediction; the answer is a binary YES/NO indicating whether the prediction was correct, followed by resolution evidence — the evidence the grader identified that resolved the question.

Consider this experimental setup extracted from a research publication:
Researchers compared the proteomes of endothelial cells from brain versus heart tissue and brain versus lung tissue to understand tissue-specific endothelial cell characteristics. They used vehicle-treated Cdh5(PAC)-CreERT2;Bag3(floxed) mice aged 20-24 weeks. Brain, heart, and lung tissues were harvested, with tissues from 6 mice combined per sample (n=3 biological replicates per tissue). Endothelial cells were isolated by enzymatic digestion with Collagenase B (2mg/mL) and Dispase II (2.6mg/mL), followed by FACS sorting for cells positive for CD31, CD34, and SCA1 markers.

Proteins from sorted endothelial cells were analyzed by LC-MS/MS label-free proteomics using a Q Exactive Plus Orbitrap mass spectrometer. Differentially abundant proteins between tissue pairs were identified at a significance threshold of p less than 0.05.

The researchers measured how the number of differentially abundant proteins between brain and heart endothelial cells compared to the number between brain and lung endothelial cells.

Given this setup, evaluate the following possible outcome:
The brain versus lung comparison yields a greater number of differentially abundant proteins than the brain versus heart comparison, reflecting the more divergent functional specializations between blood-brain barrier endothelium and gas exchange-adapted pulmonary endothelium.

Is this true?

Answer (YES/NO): NO